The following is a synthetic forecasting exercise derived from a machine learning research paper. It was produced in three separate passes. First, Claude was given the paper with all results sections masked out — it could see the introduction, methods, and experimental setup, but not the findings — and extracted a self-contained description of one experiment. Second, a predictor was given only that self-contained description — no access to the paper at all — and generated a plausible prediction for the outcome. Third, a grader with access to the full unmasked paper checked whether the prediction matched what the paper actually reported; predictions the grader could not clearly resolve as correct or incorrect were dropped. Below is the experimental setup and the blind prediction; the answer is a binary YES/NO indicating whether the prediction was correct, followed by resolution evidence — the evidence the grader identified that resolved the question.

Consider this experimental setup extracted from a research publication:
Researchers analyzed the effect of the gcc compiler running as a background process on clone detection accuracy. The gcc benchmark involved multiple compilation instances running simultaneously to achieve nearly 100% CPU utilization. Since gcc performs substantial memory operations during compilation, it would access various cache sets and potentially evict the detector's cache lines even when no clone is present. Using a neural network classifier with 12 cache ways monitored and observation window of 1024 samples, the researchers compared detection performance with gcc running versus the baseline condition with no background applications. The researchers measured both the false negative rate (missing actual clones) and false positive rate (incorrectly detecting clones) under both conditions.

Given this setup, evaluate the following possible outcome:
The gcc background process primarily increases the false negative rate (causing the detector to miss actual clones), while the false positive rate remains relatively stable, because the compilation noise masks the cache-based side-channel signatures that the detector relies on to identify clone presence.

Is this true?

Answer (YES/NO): NO